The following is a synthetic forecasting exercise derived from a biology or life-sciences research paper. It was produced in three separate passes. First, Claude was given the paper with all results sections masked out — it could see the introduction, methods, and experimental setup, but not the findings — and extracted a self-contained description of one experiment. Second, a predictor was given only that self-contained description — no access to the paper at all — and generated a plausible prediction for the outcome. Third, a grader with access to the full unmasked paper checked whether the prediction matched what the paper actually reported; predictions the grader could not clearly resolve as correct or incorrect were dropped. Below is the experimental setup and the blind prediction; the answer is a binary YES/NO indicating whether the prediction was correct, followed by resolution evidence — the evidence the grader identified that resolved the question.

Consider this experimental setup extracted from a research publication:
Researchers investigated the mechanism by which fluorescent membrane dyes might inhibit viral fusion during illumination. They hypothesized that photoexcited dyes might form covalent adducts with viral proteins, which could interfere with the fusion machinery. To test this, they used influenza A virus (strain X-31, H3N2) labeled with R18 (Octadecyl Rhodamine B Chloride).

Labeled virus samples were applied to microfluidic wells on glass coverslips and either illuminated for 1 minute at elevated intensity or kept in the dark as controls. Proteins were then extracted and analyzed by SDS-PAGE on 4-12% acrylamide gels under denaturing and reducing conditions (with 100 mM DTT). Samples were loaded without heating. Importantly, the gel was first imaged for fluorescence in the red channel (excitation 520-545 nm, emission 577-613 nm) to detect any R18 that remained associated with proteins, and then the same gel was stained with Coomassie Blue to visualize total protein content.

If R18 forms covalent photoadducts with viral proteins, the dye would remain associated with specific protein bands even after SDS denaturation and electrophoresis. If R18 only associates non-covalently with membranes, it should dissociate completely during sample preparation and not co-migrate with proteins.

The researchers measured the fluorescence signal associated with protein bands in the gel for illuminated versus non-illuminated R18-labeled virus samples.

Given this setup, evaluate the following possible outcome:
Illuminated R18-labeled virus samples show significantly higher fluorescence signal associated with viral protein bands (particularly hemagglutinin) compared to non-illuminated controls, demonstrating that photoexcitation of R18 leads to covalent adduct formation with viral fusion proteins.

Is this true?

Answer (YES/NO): YES